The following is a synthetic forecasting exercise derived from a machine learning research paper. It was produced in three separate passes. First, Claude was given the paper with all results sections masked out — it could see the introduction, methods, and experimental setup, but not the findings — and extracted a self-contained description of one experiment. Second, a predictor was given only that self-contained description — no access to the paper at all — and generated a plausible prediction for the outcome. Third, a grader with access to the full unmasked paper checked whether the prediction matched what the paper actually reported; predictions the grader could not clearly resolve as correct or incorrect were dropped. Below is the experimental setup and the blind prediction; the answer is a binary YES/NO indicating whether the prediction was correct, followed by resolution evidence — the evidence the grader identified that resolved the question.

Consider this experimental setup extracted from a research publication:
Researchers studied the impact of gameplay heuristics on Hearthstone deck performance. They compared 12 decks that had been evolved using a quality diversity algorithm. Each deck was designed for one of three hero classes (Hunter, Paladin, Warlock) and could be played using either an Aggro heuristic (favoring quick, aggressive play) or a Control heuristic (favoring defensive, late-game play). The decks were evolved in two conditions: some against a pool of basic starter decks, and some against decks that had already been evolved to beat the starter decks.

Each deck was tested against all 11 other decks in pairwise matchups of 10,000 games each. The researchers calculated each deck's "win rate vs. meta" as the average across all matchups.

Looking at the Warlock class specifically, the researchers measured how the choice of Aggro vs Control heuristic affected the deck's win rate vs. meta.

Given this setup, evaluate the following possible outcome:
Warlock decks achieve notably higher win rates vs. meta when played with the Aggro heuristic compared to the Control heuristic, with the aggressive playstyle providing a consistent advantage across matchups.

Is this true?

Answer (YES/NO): NO